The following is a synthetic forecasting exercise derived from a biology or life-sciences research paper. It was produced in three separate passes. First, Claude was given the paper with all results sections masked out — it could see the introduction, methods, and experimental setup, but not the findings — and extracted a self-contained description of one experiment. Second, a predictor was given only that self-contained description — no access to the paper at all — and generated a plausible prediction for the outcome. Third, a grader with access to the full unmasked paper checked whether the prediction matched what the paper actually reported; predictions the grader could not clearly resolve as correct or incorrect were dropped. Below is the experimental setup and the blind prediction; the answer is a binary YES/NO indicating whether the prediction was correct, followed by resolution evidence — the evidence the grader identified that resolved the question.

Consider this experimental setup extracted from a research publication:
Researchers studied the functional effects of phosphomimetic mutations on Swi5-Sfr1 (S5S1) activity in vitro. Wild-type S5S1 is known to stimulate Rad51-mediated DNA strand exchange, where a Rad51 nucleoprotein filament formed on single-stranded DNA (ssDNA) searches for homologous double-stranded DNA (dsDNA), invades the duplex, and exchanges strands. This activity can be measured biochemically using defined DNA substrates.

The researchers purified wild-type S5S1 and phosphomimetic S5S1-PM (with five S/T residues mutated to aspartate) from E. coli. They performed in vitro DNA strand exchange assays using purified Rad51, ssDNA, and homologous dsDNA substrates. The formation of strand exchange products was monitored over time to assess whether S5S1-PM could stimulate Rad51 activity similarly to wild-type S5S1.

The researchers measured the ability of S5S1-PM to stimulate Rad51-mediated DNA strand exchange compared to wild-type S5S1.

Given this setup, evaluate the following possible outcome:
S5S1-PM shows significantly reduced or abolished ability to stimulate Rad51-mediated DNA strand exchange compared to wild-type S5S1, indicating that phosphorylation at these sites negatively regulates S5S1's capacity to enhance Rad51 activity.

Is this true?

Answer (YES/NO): YES